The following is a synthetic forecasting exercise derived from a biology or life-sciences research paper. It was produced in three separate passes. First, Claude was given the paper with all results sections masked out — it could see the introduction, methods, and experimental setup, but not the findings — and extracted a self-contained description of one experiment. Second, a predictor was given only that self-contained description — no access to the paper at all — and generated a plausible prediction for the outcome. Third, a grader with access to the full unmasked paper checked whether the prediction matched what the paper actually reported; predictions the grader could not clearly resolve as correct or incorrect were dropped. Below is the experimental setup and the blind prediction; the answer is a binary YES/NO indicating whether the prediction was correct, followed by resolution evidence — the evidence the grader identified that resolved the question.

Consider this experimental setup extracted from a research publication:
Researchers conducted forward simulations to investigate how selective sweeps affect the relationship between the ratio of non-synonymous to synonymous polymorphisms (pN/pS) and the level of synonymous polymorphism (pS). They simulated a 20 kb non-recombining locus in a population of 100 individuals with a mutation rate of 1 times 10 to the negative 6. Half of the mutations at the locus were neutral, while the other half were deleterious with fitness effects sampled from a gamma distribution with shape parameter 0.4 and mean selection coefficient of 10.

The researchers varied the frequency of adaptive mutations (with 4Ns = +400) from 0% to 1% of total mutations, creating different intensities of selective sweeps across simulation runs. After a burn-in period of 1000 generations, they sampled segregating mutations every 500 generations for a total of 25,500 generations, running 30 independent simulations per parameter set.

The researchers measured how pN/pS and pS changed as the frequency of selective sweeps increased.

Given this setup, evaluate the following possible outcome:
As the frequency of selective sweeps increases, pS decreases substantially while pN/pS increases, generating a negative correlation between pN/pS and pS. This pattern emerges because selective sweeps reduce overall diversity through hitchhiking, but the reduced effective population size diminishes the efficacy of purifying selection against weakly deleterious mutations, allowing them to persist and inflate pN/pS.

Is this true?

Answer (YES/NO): NO